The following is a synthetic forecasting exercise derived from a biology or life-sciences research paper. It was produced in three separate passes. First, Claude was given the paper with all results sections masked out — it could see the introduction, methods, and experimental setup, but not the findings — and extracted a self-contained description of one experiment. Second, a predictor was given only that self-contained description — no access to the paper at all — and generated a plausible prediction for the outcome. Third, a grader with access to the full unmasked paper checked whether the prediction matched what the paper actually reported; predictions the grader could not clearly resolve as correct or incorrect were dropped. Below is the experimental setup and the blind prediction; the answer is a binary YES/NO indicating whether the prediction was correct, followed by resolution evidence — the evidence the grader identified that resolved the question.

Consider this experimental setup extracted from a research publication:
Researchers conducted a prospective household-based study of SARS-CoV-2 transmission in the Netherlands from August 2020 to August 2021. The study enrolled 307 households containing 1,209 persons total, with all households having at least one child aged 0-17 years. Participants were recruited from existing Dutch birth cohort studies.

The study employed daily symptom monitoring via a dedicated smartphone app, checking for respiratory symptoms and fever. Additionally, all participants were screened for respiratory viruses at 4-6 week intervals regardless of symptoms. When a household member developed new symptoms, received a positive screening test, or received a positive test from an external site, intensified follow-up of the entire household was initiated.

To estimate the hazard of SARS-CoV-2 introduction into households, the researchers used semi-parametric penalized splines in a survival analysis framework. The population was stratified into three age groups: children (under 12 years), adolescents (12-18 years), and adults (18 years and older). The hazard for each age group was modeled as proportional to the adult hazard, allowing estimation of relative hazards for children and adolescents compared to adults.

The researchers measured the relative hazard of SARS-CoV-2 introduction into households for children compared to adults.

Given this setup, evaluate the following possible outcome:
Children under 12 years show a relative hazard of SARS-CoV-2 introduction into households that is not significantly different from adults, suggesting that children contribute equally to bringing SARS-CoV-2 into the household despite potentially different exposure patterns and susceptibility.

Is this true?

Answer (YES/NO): NO